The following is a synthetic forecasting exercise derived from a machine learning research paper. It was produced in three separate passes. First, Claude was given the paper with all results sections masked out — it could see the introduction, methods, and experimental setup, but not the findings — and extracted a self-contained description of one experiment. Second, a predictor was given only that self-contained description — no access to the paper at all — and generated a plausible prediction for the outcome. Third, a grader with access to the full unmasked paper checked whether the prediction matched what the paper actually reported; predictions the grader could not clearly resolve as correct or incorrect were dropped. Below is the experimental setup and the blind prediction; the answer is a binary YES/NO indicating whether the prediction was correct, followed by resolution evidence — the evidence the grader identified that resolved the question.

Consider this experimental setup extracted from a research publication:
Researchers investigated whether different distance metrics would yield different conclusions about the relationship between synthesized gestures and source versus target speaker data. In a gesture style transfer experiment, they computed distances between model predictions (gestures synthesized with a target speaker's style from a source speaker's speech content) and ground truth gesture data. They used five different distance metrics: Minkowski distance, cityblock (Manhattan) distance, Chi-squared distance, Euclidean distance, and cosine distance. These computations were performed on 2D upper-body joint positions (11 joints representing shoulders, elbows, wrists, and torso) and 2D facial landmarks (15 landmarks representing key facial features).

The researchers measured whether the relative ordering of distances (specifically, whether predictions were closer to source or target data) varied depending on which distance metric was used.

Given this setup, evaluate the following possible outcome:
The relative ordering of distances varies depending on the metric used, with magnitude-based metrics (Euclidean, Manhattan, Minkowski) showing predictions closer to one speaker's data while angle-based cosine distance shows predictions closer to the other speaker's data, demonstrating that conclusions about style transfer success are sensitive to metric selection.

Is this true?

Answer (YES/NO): NO